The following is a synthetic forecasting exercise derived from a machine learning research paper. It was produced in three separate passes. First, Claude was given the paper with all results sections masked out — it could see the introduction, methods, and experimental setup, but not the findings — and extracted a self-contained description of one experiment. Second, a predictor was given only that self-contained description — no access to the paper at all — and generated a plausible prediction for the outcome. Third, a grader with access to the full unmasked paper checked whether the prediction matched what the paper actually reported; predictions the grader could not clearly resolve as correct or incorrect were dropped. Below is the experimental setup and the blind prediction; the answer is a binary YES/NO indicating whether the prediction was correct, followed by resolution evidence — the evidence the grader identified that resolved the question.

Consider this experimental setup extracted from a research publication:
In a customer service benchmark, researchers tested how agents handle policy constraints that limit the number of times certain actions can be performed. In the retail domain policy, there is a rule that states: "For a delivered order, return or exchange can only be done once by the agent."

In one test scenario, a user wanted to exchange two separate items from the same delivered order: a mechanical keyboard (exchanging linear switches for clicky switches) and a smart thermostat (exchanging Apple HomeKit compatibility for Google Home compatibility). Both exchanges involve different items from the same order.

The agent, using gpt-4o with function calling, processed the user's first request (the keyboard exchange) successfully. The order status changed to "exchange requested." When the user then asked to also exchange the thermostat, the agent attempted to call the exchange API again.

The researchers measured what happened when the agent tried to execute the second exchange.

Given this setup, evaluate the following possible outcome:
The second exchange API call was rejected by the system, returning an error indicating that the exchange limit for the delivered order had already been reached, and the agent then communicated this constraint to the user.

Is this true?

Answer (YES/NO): NO